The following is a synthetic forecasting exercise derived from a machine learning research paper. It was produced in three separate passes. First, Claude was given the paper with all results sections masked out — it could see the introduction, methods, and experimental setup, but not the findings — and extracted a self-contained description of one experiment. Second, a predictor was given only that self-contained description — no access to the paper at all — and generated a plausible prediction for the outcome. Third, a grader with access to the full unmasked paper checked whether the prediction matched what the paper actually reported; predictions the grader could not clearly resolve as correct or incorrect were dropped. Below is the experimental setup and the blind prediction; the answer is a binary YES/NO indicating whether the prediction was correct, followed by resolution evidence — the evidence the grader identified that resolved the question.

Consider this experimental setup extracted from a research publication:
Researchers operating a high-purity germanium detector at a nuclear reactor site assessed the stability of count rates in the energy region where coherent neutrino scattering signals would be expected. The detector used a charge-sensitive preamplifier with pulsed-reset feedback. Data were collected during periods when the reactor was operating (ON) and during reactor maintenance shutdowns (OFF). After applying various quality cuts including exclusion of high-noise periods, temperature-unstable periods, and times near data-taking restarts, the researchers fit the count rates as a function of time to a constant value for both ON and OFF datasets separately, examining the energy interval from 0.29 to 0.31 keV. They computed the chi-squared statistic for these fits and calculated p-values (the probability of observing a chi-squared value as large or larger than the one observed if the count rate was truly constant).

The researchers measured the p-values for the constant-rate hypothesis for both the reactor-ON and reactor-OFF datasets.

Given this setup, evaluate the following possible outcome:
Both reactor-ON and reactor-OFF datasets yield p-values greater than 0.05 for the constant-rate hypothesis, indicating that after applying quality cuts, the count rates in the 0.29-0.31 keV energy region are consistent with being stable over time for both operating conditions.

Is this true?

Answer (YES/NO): YES